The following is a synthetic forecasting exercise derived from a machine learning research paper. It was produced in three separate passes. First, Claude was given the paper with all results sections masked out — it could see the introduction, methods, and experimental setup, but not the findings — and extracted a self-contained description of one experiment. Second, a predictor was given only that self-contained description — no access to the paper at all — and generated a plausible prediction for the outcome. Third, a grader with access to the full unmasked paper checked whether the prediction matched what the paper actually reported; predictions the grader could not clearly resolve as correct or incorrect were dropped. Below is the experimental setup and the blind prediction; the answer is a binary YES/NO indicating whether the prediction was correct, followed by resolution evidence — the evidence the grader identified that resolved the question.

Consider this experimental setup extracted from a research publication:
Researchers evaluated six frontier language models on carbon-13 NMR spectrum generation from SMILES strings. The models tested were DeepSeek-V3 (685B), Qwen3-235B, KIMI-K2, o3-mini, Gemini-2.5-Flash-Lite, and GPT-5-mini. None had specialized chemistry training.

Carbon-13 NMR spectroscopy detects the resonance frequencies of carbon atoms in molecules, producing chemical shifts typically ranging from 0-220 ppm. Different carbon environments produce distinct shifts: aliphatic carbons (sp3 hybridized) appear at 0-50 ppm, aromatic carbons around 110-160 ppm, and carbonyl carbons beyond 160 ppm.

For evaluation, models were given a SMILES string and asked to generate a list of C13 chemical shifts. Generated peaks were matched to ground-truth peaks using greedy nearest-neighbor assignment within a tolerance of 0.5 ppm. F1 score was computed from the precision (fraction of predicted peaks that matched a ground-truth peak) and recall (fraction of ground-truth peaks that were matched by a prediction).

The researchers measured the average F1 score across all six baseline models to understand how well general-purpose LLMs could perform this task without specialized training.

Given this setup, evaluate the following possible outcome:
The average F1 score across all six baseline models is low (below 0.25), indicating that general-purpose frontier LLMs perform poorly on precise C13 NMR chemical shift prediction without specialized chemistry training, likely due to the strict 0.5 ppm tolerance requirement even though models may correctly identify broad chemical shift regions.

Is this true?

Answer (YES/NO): YES